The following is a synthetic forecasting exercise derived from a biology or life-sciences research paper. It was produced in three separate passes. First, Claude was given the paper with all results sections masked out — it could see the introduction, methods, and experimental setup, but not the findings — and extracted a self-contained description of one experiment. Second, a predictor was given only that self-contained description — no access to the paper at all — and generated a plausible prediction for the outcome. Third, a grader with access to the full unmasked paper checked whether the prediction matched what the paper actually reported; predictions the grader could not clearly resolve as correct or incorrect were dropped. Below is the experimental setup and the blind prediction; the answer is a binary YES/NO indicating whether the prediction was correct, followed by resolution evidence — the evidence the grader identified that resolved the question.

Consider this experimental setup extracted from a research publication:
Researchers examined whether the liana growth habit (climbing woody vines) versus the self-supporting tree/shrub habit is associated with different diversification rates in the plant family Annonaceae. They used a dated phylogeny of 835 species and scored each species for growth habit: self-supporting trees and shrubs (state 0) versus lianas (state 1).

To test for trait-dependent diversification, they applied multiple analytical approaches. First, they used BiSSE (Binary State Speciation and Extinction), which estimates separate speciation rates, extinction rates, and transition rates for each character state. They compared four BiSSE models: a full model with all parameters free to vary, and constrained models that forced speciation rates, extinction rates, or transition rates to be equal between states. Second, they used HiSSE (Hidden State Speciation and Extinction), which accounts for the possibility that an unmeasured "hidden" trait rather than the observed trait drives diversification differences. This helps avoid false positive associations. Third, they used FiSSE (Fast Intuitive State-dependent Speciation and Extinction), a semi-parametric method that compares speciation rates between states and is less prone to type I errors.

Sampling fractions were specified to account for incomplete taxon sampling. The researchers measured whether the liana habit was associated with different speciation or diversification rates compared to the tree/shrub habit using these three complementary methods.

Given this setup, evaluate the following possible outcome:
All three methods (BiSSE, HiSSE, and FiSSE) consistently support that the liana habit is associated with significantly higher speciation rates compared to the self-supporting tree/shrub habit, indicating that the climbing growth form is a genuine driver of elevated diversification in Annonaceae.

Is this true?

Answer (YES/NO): NO